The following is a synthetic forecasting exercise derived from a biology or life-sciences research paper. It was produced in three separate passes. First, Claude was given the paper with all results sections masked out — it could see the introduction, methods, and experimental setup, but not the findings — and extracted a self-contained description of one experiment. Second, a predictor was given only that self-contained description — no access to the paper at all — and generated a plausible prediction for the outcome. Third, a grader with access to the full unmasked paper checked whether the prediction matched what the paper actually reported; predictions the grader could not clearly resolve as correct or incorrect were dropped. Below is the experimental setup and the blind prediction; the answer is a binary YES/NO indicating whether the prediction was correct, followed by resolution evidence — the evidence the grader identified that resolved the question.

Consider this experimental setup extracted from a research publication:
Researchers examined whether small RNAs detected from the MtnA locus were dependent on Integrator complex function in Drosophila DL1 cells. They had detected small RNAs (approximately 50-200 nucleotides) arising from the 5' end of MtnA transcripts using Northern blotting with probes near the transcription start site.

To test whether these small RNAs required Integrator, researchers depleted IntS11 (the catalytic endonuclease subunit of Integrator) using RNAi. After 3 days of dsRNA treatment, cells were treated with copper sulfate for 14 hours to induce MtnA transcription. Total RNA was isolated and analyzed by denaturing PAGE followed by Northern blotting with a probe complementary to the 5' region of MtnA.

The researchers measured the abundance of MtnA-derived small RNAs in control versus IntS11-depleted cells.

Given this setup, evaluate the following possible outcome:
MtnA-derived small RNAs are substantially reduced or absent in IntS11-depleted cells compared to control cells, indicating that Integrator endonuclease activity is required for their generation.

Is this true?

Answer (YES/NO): YES